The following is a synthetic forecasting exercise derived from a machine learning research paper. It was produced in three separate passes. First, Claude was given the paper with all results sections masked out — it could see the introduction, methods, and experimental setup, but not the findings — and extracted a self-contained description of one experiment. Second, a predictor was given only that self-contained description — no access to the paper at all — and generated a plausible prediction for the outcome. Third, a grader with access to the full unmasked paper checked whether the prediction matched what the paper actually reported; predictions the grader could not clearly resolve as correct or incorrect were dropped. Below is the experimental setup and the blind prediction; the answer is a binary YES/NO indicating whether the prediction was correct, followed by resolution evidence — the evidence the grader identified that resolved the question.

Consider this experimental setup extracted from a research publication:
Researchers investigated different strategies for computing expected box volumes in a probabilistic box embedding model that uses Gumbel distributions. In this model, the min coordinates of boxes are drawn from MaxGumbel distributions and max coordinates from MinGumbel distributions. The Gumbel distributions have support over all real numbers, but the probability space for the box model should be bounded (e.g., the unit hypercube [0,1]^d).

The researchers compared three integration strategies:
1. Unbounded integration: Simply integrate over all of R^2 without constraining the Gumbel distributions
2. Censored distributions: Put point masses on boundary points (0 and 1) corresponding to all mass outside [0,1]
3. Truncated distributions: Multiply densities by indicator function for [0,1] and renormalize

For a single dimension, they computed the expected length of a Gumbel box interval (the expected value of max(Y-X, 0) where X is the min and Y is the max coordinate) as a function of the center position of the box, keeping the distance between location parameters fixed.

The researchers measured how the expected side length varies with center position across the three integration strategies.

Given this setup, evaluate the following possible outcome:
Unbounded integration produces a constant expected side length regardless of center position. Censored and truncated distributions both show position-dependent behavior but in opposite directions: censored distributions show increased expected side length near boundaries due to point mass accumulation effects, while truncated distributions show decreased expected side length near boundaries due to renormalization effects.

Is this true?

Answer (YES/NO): NO